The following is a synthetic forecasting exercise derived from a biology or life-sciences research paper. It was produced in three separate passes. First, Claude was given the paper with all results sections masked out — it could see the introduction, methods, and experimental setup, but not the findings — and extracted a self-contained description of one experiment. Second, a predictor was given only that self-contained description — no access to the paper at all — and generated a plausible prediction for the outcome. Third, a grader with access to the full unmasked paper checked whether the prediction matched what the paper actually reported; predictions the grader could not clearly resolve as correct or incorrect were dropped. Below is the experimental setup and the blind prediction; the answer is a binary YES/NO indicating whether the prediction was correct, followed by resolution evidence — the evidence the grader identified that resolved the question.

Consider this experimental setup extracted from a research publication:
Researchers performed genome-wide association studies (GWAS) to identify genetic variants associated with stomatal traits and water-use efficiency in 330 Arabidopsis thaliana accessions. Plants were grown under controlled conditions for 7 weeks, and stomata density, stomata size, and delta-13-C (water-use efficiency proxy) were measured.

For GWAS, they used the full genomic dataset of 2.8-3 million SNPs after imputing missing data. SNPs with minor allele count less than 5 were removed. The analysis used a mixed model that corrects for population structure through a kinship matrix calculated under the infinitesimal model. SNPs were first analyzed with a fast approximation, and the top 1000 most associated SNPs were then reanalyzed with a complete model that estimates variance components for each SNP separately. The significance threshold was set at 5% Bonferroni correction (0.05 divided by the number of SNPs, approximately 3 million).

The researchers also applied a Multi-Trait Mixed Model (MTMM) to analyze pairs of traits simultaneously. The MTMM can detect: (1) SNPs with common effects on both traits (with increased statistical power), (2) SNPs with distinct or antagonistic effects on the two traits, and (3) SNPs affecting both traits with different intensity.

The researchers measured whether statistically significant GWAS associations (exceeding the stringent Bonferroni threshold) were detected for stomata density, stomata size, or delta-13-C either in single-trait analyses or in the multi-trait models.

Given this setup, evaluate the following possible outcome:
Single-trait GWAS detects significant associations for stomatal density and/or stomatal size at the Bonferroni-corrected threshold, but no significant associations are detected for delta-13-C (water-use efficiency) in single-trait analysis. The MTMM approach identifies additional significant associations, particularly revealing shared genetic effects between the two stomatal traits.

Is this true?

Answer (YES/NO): NO